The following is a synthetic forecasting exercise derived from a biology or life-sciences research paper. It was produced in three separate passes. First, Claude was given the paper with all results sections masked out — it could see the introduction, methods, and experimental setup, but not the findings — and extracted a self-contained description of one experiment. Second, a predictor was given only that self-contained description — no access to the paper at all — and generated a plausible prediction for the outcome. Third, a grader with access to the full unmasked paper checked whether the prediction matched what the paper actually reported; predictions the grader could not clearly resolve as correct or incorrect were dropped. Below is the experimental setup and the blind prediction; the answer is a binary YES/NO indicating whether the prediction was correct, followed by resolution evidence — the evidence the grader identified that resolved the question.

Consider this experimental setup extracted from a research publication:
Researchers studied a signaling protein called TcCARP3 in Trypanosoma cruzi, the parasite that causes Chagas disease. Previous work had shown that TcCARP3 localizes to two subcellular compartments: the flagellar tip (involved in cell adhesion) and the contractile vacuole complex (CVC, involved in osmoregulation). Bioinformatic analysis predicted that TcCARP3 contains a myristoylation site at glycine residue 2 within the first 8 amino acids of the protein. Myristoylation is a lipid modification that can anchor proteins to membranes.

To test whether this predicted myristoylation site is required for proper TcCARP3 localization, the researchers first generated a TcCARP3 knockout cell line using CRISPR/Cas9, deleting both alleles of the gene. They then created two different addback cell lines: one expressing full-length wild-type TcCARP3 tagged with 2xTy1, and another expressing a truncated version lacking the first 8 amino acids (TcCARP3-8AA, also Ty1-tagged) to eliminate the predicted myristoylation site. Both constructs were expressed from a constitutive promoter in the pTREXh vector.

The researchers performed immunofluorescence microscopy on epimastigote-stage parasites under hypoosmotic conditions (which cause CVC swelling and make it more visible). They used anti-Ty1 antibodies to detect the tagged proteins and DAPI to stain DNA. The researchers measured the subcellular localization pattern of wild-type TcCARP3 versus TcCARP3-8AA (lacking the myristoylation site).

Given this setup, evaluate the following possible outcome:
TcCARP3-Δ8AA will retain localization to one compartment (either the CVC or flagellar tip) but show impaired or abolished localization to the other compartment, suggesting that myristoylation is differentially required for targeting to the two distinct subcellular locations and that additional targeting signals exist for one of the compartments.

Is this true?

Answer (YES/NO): NO